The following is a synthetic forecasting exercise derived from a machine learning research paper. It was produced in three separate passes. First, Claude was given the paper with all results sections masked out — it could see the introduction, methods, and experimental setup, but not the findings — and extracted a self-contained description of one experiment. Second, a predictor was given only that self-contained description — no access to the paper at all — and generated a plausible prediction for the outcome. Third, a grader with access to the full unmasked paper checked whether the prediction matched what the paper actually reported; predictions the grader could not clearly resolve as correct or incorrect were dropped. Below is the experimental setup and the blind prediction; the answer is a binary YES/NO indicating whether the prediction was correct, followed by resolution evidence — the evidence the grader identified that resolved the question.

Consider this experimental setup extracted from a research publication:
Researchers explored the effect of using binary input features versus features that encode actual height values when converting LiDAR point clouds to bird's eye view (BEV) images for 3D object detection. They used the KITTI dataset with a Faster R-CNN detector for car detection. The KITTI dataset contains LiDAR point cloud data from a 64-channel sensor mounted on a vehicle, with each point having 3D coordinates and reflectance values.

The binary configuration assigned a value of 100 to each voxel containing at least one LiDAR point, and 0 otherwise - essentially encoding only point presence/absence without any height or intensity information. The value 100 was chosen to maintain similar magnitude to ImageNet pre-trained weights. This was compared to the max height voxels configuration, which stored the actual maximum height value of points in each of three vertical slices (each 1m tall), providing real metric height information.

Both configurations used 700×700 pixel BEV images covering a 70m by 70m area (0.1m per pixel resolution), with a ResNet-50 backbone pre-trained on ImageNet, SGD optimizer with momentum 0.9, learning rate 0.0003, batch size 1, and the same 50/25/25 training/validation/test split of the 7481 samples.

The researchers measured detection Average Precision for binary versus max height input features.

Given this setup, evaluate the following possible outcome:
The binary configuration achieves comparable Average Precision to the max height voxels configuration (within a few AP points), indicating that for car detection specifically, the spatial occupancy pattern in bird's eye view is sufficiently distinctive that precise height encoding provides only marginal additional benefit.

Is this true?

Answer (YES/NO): YES